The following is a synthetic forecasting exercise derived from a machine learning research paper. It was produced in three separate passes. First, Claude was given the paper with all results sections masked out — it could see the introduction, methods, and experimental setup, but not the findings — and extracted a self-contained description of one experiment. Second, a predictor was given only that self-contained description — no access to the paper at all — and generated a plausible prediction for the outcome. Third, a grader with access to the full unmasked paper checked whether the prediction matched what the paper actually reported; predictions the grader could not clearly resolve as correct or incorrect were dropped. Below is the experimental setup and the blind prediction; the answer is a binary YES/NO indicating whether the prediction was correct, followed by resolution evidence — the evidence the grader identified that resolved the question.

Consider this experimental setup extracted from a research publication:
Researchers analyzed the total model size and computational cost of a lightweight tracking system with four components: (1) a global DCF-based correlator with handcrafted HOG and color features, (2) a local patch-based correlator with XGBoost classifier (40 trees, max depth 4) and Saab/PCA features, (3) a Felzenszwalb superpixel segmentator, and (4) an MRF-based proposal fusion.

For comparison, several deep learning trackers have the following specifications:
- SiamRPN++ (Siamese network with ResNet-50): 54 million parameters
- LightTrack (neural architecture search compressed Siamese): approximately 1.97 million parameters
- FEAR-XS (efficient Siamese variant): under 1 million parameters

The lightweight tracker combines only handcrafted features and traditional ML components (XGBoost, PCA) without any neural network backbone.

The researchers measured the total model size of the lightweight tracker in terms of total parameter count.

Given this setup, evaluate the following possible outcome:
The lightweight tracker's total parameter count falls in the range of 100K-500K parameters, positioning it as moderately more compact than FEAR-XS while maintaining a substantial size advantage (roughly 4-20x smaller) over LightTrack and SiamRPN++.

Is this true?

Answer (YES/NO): NO